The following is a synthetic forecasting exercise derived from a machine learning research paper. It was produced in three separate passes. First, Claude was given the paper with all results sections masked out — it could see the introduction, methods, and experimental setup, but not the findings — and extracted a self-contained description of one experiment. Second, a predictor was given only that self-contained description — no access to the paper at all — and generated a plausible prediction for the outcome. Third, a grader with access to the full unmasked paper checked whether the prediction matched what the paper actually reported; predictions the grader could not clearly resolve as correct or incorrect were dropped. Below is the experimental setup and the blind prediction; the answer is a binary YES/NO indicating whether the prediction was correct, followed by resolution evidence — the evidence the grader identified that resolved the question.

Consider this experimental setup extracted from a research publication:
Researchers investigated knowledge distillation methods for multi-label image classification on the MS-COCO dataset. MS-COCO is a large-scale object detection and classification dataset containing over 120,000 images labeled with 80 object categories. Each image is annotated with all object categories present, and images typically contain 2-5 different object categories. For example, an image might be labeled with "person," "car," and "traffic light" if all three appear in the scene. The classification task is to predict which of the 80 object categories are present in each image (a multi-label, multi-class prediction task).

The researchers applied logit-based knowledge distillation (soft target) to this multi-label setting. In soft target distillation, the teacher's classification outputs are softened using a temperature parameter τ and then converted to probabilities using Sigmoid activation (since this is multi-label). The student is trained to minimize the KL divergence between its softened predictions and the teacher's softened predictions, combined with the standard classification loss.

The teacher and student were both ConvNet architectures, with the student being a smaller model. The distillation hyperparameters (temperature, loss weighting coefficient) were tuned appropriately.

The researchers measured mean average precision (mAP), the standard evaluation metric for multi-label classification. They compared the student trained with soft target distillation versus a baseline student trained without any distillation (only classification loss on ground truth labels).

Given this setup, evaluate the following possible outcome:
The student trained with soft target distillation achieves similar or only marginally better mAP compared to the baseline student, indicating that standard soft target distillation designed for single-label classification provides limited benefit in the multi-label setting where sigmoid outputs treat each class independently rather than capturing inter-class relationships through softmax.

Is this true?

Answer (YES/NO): YES